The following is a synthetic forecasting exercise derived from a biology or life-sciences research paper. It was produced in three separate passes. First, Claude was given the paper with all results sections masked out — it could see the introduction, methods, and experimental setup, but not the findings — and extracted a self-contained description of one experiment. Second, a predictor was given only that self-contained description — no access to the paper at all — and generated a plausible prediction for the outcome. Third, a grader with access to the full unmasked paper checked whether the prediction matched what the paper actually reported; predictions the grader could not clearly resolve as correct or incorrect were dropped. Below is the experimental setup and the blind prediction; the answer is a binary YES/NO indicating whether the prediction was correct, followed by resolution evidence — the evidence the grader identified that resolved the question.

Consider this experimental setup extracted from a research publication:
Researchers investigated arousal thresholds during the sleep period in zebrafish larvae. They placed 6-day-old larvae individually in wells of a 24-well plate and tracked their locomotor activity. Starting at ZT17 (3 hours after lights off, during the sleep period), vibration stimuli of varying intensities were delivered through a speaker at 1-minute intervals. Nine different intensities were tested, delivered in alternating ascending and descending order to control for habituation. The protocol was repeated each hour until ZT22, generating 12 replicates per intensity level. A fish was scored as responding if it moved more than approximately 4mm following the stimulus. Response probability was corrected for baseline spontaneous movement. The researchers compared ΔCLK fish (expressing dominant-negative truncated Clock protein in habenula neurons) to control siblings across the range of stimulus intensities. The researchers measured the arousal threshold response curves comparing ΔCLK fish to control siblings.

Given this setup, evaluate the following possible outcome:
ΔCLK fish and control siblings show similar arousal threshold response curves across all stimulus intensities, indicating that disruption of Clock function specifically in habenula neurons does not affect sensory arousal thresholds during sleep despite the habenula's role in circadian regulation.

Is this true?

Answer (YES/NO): YES